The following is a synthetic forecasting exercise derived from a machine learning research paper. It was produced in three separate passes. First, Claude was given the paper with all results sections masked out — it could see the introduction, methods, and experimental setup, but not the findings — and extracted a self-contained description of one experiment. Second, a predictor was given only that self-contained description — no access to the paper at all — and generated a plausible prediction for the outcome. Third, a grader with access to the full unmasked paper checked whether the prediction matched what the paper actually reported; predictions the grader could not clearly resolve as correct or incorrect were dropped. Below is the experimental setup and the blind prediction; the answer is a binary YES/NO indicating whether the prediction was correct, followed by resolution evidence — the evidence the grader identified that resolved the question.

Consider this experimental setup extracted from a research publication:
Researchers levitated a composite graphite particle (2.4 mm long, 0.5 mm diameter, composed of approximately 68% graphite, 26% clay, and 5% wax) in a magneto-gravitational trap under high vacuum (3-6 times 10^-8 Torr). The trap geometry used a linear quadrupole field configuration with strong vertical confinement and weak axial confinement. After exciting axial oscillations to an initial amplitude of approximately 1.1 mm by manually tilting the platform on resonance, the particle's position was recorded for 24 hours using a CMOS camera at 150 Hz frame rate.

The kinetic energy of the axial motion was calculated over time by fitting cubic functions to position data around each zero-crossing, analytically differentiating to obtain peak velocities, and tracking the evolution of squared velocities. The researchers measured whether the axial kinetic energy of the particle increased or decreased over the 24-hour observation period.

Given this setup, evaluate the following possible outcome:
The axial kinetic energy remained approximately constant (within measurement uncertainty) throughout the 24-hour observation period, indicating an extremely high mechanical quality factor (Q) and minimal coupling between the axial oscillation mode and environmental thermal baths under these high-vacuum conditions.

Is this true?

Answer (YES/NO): NO